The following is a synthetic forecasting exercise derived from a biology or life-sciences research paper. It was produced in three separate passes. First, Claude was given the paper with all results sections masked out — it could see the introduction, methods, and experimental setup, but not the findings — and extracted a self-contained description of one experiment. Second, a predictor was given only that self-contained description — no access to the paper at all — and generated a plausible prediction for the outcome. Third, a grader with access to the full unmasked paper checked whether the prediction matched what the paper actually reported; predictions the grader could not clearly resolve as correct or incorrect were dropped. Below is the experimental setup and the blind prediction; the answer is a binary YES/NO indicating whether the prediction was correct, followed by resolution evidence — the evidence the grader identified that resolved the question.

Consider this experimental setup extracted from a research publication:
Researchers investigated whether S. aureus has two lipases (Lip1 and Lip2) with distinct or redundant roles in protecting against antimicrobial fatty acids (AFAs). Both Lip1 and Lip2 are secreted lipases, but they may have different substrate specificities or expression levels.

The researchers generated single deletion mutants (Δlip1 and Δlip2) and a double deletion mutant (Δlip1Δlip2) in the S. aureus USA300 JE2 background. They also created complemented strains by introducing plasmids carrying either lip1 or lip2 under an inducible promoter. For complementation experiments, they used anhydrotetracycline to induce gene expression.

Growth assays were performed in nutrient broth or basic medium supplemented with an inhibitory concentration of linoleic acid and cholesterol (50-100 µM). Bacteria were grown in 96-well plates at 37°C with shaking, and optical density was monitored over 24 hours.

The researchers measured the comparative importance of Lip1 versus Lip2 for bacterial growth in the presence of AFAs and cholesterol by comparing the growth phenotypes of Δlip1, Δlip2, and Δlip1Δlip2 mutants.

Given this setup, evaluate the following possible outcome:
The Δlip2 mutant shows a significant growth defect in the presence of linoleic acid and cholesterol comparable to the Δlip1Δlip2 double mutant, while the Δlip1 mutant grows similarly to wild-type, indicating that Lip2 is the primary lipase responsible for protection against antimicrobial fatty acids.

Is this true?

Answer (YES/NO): YES